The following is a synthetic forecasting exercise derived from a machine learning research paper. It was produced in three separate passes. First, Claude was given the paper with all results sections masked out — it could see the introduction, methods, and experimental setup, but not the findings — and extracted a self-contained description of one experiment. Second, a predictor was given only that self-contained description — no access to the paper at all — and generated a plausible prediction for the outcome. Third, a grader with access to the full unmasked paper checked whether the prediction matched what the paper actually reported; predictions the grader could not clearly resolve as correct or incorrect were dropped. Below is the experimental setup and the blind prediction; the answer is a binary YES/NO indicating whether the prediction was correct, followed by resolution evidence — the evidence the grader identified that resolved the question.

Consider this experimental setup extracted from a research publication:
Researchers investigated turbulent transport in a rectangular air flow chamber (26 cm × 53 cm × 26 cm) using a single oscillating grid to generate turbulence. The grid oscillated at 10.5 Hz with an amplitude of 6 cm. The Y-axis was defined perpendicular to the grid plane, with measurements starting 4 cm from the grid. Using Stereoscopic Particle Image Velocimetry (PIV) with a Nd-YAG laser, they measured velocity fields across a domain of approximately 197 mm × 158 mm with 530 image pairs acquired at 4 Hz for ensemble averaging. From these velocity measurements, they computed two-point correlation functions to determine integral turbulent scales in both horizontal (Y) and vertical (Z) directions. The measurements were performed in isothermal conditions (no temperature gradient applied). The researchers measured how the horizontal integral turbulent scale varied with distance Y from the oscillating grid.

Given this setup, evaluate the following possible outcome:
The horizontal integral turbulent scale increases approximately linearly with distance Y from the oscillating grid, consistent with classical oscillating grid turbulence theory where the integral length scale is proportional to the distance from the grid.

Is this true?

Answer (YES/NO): YES